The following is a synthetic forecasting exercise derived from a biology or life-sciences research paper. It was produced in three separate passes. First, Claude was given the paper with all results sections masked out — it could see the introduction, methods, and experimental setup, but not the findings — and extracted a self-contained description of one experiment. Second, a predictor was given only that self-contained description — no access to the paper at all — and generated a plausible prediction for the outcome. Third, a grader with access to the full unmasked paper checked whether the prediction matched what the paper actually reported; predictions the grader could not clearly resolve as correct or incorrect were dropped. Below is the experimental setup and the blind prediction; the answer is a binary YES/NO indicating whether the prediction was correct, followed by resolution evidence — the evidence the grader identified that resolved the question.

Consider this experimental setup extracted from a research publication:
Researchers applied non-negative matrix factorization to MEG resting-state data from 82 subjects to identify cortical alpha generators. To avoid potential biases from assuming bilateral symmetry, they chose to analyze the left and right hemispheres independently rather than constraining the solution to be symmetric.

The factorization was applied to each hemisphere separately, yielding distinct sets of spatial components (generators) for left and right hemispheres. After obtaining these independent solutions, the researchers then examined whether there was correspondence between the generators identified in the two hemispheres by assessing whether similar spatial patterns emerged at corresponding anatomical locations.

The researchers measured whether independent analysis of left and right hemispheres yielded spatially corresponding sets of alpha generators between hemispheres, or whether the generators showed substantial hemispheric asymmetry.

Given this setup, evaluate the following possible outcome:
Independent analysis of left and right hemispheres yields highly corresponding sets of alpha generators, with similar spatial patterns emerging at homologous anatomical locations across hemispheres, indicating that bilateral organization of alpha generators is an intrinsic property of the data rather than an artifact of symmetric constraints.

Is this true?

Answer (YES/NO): YES